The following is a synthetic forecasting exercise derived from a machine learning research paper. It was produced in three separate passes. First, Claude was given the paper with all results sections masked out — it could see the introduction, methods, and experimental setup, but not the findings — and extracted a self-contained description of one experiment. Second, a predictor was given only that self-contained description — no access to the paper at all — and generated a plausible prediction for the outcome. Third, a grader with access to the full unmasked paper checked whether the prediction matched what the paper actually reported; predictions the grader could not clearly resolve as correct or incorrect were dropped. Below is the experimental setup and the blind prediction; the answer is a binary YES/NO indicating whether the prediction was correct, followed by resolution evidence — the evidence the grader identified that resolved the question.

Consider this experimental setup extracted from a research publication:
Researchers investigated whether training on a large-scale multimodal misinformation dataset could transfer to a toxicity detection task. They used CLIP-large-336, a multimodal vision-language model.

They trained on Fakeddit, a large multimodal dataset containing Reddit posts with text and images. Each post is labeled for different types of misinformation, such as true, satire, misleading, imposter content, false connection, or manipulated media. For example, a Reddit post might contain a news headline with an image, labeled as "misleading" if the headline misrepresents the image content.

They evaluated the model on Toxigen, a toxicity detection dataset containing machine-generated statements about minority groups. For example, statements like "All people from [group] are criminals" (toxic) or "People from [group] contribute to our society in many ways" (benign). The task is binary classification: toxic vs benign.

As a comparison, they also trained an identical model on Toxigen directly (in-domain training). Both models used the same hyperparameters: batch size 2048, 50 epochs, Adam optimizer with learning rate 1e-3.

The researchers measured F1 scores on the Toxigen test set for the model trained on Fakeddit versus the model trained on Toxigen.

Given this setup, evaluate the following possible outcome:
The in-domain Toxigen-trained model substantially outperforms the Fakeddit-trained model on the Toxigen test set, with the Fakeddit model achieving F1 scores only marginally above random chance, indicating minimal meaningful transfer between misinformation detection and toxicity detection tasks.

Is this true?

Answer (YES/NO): NO